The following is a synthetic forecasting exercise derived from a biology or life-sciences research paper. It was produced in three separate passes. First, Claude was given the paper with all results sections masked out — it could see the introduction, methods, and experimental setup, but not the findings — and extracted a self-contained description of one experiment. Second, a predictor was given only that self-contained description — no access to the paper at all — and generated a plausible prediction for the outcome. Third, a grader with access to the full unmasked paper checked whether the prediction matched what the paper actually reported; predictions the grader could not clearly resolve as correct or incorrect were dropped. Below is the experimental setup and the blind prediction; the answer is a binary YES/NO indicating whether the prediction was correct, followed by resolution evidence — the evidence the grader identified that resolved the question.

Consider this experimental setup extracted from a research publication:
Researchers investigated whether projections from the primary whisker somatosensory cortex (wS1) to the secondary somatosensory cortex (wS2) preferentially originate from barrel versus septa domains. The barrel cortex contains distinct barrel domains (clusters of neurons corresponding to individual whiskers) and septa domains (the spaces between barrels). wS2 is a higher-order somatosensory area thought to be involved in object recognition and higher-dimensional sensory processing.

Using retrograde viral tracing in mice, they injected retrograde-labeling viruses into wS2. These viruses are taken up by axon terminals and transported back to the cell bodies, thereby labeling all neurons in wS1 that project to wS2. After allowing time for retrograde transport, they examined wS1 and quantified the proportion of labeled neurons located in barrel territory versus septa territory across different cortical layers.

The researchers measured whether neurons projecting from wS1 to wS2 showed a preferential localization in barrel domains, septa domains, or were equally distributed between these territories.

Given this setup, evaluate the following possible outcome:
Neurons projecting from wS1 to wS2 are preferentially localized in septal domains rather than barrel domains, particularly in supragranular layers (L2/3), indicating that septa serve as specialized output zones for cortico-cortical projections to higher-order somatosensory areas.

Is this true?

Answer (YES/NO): NO